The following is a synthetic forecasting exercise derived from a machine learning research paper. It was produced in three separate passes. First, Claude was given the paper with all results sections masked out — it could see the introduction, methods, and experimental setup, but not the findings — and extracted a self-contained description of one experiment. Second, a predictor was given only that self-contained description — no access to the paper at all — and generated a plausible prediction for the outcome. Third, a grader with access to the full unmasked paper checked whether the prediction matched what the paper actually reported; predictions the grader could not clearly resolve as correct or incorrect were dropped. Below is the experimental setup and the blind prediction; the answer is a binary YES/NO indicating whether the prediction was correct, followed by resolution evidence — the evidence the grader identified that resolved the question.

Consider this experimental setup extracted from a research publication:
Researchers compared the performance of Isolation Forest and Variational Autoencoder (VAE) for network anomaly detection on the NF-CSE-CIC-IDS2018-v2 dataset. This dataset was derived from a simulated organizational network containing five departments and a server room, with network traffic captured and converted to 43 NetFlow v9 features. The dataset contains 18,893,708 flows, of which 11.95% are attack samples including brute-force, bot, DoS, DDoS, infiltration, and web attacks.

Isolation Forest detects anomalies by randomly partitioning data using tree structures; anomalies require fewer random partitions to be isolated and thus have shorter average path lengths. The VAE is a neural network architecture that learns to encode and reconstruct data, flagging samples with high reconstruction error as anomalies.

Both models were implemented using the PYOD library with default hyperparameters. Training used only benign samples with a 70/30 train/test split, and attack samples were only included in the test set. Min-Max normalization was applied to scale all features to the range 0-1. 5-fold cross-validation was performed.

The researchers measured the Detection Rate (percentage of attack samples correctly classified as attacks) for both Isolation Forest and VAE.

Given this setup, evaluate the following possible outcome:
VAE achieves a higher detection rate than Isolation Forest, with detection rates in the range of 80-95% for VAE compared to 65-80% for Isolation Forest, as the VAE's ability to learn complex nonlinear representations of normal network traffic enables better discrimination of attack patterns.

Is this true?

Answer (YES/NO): NO